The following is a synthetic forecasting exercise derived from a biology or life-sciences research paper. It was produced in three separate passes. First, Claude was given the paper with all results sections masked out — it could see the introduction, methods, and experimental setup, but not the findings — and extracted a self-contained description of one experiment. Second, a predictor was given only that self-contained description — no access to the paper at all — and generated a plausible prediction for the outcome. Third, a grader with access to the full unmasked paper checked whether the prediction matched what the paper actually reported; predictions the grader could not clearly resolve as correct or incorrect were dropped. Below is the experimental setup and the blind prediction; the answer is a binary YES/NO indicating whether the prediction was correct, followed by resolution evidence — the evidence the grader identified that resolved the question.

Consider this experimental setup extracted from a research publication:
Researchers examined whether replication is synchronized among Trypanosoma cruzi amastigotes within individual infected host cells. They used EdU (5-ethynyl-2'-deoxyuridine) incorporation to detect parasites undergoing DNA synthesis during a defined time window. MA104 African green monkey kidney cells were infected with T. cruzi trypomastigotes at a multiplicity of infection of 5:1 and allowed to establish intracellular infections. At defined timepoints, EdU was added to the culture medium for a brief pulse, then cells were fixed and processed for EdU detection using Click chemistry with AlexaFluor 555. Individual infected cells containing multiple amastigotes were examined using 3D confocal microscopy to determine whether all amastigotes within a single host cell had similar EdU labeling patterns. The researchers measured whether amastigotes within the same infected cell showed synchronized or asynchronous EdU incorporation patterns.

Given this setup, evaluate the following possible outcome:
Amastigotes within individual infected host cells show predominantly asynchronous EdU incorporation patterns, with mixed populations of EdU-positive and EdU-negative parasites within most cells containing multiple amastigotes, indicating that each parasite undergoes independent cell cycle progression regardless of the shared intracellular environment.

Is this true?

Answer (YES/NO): YES